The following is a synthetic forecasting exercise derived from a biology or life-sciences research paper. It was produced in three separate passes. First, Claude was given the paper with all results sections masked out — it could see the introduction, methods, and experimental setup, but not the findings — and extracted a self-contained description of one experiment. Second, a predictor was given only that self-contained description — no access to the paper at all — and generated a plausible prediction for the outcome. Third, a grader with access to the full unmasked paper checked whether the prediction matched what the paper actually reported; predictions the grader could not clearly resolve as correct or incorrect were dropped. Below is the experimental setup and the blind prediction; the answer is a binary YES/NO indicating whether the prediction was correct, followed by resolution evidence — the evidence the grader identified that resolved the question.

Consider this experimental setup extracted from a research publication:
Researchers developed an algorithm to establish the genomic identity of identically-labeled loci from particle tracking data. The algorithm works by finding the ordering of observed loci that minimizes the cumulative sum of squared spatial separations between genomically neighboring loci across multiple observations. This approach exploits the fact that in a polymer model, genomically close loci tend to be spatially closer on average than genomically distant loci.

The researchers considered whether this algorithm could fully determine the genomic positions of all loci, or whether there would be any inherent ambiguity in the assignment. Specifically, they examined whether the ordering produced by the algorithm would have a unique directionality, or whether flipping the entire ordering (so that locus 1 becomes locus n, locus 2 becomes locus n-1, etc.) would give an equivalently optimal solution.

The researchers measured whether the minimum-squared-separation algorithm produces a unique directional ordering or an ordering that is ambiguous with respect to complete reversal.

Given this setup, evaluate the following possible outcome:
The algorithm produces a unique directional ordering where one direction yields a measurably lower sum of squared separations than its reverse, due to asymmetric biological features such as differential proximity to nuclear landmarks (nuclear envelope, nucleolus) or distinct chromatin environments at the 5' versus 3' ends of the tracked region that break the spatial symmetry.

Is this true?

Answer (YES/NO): NO